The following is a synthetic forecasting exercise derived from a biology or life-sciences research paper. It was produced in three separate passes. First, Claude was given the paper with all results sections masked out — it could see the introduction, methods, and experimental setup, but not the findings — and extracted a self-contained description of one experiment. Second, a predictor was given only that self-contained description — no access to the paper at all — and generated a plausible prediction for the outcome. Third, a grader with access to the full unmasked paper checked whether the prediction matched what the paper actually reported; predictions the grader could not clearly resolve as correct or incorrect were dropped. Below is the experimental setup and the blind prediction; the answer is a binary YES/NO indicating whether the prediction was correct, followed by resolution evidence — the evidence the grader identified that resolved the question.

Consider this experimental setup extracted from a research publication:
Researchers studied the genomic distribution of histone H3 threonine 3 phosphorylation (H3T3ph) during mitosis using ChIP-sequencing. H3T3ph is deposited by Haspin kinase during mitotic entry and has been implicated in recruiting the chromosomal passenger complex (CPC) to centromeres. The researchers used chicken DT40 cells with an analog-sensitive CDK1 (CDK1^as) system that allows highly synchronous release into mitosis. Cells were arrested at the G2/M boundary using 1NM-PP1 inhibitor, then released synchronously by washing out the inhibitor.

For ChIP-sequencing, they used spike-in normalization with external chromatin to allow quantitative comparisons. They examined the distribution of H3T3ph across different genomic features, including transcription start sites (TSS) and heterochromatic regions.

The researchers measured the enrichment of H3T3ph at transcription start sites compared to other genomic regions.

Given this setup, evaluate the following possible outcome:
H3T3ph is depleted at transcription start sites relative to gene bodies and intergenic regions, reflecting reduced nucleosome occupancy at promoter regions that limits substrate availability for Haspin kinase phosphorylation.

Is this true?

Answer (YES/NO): NO